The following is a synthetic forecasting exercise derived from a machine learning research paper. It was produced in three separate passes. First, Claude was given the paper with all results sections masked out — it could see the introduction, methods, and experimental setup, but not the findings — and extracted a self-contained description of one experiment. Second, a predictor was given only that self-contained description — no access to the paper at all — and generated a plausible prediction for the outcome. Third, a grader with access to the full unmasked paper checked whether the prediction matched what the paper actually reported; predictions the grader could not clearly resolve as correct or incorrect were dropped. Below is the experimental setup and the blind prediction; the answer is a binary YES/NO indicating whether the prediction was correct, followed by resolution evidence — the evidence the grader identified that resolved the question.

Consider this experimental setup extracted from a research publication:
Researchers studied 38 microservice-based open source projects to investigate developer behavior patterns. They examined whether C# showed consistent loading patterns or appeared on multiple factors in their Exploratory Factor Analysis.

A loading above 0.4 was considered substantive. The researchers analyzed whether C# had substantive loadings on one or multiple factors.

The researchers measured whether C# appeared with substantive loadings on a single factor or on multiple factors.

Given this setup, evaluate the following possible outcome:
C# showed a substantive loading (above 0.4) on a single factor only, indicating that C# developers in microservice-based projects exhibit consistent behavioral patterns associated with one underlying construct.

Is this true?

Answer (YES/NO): NO